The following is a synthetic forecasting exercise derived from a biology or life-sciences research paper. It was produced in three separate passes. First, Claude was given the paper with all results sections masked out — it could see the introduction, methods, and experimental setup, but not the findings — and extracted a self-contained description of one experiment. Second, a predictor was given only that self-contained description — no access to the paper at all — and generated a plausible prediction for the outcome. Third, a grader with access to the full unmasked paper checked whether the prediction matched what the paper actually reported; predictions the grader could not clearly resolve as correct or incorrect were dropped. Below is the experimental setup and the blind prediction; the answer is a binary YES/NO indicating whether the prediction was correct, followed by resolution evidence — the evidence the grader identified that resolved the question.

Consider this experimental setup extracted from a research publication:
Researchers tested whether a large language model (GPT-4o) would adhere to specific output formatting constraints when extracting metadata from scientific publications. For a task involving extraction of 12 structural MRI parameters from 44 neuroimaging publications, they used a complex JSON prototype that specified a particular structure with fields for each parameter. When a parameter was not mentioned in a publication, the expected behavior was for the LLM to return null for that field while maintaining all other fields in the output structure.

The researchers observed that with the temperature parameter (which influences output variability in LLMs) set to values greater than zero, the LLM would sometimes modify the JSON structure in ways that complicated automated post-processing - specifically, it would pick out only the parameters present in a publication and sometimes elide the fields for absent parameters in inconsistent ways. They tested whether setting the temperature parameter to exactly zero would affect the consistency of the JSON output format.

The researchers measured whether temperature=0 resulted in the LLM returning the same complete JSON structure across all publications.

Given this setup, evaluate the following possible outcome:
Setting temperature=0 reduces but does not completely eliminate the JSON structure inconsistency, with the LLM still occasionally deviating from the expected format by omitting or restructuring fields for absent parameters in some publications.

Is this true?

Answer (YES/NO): NO